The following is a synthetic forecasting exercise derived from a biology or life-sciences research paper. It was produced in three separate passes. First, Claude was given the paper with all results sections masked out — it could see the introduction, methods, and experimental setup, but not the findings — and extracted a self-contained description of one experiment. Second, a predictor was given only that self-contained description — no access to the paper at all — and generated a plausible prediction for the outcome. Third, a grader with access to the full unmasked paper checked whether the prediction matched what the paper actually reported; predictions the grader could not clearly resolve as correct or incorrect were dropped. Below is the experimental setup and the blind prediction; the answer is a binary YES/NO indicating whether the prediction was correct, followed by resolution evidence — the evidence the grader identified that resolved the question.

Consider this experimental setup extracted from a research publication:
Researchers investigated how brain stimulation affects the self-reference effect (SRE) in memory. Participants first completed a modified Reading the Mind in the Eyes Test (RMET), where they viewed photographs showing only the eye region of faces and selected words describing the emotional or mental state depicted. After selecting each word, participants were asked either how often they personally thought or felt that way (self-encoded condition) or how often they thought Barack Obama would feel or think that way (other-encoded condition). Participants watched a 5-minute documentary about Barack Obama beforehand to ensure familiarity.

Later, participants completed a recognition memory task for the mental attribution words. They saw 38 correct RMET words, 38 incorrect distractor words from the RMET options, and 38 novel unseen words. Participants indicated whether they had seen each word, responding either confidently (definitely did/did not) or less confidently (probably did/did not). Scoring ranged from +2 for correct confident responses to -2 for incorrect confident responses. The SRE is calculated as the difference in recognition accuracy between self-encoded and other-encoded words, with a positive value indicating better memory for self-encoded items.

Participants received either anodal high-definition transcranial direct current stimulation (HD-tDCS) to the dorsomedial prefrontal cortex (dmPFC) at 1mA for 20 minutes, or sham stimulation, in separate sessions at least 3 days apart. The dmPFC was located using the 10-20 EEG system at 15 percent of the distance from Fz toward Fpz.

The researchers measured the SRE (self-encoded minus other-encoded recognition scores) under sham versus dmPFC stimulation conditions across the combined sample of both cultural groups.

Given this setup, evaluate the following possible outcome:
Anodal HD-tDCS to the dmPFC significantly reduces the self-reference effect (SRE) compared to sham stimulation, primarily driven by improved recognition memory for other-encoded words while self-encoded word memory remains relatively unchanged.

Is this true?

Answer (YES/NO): NO